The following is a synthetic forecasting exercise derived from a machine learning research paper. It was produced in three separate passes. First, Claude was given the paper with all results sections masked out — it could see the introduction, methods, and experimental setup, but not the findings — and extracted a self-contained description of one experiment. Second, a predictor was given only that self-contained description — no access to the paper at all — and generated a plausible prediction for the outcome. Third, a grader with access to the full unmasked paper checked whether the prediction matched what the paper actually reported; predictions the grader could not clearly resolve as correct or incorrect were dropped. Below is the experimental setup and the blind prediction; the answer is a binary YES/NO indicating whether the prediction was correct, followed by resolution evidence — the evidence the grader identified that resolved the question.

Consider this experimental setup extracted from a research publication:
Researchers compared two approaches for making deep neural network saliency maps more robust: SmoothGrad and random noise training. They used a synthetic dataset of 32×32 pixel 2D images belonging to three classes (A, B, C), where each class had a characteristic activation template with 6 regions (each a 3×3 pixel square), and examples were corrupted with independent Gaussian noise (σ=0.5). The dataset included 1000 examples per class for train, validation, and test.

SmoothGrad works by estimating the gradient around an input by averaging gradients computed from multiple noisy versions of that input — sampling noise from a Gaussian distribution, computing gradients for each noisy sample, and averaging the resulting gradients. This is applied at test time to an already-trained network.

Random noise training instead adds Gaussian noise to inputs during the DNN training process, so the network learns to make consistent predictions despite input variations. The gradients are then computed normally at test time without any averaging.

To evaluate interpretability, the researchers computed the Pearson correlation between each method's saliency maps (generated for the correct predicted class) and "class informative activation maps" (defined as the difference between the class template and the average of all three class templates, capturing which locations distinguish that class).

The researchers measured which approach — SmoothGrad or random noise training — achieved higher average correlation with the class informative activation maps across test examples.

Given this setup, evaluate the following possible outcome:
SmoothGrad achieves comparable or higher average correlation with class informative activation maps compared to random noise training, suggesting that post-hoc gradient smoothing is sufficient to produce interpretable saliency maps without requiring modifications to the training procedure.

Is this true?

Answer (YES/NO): YES